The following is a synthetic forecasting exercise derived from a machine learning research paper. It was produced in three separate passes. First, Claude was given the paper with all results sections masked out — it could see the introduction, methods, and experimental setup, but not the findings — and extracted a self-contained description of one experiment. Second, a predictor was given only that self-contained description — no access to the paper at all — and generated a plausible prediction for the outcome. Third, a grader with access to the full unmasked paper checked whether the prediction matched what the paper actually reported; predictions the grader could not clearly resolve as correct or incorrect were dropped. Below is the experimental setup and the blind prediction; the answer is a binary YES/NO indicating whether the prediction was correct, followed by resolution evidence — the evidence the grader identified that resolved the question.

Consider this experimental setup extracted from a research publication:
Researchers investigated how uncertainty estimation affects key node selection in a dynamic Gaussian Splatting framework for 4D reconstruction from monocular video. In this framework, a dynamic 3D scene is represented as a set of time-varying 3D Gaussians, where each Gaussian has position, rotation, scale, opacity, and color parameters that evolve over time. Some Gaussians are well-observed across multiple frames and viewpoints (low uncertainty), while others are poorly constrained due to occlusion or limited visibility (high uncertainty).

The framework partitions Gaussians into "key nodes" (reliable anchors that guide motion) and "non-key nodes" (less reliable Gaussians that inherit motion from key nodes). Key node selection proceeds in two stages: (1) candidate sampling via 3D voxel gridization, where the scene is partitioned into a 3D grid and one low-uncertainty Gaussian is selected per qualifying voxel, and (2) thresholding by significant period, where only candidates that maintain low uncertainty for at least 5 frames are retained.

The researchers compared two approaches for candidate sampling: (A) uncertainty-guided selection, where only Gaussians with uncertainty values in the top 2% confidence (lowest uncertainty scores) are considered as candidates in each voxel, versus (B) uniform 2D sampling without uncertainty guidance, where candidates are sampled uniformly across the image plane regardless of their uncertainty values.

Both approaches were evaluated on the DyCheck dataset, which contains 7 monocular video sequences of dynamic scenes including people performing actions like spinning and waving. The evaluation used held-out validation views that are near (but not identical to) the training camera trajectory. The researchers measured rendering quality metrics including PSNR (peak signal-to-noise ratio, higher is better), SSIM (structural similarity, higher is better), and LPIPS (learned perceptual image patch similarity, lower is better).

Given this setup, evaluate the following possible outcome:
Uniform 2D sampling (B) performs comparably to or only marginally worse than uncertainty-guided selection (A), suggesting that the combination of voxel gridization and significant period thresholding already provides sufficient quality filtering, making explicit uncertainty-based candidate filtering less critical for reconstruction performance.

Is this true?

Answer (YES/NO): NO